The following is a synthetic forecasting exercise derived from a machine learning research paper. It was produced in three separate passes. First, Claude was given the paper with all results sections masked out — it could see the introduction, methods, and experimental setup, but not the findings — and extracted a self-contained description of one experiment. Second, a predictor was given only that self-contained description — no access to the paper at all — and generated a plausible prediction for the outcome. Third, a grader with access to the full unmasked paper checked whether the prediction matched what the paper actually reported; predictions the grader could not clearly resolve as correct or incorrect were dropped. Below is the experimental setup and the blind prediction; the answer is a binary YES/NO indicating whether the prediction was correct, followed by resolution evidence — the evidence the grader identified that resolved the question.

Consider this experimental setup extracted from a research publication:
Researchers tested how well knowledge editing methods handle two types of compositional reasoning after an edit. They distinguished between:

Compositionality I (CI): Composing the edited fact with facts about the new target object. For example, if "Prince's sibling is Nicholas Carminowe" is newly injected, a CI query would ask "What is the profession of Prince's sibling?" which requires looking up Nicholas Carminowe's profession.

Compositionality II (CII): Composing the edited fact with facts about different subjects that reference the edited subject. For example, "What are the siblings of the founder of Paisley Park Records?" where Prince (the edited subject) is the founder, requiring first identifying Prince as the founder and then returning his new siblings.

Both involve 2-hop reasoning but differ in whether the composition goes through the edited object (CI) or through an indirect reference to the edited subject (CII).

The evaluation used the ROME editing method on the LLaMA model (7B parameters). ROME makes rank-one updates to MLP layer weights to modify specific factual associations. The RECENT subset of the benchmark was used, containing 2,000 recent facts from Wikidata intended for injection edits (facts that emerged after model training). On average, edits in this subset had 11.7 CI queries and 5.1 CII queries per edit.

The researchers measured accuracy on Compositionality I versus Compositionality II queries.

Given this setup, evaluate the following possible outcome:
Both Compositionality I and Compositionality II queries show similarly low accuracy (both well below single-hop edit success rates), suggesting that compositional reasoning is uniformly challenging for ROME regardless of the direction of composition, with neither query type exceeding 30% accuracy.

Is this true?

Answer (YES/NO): NO